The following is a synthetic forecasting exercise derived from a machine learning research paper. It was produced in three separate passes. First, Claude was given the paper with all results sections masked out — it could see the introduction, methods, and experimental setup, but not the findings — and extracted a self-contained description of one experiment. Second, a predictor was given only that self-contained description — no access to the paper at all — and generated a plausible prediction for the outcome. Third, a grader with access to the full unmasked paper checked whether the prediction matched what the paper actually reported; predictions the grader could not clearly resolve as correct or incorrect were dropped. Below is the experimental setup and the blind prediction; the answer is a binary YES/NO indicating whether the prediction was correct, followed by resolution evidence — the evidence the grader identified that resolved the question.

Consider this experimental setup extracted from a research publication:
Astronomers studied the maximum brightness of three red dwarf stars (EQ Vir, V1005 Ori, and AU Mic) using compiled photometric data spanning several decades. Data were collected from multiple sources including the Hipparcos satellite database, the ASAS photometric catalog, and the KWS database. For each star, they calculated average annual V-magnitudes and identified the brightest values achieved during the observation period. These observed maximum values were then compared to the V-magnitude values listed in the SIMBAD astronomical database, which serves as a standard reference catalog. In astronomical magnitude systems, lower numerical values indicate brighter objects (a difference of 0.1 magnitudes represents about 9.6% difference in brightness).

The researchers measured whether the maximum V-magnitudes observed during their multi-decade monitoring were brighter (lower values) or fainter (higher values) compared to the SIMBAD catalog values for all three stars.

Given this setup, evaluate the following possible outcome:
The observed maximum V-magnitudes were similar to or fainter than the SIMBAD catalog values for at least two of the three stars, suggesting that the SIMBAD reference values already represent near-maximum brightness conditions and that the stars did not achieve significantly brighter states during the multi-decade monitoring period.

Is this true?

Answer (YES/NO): NO